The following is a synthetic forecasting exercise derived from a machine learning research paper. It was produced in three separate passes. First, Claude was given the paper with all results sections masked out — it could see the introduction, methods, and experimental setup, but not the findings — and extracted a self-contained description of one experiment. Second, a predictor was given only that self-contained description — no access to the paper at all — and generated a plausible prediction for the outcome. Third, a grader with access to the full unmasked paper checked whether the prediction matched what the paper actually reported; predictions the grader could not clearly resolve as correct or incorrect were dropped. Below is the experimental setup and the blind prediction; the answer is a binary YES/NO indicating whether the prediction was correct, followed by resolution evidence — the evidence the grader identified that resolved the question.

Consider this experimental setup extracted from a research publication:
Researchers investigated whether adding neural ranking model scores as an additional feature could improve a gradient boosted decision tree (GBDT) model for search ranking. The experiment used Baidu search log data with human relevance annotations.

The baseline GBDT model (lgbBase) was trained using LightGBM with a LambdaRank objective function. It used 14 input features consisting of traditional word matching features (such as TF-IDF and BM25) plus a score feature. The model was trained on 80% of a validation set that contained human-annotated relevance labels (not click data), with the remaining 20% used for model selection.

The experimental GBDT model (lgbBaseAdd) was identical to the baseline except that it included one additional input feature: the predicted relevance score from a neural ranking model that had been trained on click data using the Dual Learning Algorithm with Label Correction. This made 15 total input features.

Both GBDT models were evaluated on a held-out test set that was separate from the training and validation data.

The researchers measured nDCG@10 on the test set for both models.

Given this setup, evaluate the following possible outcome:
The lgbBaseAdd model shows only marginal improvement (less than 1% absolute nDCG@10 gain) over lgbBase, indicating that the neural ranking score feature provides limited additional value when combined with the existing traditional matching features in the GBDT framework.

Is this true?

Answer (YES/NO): NO